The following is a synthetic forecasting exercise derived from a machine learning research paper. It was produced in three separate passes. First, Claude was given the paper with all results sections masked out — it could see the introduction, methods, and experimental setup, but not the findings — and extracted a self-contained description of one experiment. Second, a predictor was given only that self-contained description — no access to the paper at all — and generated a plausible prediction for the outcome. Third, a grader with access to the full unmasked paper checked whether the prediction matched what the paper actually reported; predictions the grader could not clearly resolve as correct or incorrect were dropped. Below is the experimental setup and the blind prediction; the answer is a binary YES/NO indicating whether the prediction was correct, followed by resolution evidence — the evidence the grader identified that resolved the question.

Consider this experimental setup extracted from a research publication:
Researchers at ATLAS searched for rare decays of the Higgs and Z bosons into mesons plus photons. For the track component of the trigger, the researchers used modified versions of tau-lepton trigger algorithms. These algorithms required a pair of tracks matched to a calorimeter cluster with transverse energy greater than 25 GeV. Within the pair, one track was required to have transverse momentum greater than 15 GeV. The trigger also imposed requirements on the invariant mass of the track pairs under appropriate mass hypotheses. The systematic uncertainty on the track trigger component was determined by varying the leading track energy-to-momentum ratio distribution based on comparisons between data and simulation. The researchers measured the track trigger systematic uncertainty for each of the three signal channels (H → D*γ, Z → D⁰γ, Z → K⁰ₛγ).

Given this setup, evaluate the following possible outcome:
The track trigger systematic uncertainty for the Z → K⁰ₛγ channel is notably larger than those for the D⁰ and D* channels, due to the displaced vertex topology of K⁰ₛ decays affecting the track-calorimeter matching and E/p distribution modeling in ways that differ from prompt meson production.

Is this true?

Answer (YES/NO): YES